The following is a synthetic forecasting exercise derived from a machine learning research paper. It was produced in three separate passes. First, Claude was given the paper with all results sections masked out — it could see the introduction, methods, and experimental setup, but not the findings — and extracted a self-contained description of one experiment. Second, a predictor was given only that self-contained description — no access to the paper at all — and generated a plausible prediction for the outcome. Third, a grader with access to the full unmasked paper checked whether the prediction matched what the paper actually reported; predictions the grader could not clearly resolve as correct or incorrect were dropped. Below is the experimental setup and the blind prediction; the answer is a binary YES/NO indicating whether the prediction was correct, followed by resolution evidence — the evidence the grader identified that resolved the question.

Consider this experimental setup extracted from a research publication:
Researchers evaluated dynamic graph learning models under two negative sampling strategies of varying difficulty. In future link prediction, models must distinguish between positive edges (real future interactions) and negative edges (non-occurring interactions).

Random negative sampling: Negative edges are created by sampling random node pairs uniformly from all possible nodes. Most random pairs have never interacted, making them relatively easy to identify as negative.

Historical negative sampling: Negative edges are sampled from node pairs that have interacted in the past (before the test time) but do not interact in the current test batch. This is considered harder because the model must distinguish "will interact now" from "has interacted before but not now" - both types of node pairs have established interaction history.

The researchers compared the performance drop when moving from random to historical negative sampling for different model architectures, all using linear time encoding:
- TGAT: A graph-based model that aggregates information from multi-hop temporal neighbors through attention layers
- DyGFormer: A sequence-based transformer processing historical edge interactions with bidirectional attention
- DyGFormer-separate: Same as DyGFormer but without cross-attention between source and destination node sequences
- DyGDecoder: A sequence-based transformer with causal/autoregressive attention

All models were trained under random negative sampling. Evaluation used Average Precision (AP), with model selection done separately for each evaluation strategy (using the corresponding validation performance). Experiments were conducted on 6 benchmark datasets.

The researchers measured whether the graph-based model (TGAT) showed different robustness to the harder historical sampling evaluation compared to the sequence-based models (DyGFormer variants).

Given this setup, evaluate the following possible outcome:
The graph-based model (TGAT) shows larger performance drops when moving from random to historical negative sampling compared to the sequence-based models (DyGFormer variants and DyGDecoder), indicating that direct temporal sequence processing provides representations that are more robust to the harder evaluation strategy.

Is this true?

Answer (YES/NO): NO